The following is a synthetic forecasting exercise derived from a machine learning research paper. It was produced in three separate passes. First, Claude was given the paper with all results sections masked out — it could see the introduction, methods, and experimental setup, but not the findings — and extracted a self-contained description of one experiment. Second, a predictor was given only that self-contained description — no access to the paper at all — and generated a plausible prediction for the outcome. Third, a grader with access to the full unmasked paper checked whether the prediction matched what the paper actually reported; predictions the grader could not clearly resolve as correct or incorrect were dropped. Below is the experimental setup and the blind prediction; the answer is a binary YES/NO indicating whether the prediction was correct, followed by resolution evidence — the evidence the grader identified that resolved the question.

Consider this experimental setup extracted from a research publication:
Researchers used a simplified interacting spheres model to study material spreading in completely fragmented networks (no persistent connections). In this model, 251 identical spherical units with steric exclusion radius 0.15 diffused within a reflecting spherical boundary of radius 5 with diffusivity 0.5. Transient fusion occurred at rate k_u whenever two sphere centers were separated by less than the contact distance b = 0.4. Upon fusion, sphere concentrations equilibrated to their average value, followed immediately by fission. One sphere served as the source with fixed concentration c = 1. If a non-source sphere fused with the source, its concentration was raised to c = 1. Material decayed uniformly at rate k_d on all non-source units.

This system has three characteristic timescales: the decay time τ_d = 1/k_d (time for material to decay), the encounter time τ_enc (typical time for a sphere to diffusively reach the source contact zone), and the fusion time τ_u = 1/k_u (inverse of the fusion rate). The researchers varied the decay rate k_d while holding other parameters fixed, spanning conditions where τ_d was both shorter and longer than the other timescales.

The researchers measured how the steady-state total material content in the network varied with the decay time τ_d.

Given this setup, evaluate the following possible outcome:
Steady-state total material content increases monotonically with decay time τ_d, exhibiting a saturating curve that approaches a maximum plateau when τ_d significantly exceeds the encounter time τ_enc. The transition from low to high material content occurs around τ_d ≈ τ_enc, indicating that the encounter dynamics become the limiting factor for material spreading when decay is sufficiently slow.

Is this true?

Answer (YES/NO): NO